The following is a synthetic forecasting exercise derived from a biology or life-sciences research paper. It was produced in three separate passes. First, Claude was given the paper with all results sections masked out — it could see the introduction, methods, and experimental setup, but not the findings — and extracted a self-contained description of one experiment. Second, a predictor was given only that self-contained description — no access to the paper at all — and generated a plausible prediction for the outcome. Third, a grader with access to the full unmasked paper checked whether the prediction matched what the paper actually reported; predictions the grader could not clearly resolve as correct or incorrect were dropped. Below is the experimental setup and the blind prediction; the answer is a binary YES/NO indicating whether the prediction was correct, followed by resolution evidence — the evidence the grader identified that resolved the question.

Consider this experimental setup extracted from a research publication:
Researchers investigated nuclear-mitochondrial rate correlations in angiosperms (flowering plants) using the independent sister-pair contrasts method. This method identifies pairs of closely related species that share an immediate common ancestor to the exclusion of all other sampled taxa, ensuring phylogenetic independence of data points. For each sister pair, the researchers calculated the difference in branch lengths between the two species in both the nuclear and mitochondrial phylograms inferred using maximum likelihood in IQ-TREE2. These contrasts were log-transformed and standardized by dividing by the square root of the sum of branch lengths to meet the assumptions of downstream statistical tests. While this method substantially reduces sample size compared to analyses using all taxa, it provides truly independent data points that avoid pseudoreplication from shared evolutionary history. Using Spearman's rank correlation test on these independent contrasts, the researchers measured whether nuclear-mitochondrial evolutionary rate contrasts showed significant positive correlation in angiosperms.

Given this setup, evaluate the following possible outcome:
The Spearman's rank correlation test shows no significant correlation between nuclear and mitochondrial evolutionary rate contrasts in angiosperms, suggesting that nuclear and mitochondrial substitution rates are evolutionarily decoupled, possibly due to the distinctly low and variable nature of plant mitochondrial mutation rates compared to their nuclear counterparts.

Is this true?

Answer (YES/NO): NO